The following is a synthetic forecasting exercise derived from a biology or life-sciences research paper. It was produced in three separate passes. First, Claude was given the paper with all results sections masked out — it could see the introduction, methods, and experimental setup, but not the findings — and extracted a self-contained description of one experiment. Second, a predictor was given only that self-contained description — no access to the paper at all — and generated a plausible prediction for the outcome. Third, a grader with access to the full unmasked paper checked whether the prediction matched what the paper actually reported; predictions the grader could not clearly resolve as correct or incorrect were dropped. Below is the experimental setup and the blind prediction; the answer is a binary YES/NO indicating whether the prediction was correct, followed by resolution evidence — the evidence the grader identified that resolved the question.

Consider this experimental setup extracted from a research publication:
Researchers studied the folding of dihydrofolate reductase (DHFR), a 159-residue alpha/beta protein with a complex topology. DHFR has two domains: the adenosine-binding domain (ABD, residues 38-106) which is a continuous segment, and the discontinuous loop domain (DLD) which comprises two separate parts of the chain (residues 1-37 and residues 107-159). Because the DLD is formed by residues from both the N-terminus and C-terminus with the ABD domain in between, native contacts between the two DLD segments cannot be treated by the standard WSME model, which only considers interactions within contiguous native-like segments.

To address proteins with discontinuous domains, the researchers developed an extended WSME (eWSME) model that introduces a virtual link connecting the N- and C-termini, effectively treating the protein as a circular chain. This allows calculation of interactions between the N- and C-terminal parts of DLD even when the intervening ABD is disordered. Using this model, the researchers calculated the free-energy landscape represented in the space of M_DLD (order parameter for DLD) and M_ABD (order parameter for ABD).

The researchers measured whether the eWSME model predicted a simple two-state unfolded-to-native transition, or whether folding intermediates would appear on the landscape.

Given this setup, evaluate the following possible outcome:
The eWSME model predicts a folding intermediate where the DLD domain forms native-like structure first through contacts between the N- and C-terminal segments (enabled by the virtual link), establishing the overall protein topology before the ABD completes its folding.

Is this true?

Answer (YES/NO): NO